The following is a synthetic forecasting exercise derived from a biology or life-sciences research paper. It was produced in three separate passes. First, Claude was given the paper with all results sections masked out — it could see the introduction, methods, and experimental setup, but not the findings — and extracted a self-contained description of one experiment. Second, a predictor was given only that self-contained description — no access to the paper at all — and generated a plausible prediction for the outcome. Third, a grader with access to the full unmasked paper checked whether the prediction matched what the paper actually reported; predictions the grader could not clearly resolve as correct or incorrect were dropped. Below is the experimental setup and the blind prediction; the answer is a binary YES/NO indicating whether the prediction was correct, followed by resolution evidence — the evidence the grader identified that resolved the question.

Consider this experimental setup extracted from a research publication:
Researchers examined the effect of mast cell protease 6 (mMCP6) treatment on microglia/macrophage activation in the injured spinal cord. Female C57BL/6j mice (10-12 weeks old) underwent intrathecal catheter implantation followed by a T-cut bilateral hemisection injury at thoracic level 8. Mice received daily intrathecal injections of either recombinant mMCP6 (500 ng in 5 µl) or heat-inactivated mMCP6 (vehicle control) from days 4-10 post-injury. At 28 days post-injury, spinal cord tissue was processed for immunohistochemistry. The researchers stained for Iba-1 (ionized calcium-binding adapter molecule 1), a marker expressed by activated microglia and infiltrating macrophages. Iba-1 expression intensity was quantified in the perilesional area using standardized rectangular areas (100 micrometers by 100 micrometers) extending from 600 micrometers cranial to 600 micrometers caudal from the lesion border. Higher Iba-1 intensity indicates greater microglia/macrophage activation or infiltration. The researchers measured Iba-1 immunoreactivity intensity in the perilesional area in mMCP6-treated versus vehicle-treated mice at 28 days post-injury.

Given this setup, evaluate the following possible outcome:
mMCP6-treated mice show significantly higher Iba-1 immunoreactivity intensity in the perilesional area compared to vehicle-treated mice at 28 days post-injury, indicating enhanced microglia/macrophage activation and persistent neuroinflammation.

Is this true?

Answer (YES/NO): NO